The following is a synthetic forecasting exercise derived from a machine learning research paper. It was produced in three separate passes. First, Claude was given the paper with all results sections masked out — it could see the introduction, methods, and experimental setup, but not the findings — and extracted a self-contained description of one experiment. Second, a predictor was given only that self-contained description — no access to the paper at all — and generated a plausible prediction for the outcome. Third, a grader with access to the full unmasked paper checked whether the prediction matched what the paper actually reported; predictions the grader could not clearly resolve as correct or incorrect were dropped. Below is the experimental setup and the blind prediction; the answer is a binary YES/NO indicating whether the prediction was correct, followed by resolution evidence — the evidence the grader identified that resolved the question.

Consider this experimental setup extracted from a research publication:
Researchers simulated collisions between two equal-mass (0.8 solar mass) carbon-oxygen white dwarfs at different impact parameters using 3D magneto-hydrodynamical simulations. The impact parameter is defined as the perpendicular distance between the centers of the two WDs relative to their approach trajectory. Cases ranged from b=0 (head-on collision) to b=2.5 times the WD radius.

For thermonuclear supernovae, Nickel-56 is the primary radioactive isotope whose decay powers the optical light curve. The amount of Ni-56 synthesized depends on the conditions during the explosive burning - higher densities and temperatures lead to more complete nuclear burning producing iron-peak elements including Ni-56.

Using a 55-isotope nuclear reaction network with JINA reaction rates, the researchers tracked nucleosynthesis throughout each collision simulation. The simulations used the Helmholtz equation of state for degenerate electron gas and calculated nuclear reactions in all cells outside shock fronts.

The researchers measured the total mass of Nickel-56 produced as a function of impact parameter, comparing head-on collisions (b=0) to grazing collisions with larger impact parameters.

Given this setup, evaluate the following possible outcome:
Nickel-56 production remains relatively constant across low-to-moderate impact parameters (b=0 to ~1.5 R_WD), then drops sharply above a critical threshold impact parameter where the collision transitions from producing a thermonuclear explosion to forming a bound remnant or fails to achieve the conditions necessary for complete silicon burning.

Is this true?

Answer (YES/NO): NO